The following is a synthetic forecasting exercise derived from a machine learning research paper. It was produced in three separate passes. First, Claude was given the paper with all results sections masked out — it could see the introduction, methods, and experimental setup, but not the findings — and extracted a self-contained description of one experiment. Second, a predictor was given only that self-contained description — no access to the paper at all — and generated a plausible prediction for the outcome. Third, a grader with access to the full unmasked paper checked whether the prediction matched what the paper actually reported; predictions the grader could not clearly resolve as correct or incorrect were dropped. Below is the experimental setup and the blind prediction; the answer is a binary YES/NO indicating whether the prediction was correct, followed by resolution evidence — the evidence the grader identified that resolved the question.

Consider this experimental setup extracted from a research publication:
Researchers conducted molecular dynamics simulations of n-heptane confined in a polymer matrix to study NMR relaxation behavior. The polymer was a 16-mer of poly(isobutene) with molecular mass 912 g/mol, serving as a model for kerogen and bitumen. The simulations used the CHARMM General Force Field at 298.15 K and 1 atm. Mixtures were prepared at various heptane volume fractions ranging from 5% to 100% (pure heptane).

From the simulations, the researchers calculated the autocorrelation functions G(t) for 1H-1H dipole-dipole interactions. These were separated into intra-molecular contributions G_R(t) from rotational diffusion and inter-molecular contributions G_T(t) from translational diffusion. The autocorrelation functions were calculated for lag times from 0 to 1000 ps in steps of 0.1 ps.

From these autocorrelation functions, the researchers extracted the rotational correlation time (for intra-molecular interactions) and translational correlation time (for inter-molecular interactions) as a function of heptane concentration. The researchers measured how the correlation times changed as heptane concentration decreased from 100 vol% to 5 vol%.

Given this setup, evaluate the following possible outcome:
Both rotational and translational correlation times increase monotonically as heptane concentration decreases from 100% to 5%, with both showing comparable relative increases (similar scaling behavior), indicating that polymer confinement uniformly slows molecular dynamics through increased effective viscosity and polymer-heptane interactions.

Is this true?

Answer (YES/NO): NO